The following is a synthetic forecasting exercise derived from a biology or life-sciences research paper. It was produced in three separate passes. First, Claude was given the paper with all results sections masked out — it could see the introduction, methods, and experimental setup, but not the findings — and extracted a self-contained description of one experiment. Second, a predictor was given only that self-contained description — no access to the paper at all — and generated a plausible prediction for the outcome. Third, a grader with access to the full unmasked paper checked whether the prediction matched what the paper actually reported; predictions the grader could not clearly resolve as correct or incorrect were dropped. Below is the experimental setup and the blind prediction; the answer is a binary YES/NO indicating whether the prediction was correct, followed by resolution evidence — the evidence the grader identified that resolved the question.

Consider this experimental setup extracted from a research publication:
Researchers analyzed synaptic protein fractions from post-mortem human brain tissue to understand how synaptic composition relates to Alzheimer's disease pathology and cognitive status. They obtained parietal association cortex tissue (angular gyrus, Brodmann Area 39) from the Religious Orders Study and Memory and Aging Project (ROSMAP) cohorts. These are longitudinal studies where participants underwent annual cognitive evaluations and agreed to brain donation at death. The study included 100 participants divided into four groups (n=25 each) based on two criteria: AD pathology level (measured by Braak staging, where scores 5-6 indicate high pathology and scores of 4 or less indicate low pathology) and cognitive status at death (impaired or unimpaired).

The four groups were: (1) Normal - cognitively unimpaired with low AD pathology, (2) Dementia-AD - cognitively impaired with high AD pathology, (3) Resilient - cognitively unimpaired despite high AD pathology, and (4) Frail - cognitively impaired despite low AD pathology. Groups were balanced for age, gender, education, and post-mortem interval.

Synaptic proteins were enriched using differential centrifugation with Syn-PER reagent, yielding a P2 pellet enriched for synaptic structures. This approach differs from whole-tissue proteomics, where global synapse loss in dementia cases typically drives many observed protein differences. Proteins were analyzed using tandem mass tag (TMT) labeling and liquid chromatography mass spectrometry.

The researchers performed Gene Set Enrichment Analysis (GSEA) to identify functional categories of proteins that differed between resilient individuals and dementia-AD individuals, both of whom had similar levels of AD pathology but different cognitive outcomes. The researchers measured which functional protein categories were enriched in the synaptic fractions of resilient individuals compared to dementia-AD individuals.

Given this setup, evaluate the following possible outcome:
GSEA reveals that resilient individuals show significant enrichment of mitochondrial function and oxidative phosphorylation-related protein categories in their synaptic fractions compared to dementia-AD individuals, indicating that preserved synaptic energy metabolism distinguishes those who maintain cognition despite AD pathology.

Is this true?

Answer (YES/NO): YES